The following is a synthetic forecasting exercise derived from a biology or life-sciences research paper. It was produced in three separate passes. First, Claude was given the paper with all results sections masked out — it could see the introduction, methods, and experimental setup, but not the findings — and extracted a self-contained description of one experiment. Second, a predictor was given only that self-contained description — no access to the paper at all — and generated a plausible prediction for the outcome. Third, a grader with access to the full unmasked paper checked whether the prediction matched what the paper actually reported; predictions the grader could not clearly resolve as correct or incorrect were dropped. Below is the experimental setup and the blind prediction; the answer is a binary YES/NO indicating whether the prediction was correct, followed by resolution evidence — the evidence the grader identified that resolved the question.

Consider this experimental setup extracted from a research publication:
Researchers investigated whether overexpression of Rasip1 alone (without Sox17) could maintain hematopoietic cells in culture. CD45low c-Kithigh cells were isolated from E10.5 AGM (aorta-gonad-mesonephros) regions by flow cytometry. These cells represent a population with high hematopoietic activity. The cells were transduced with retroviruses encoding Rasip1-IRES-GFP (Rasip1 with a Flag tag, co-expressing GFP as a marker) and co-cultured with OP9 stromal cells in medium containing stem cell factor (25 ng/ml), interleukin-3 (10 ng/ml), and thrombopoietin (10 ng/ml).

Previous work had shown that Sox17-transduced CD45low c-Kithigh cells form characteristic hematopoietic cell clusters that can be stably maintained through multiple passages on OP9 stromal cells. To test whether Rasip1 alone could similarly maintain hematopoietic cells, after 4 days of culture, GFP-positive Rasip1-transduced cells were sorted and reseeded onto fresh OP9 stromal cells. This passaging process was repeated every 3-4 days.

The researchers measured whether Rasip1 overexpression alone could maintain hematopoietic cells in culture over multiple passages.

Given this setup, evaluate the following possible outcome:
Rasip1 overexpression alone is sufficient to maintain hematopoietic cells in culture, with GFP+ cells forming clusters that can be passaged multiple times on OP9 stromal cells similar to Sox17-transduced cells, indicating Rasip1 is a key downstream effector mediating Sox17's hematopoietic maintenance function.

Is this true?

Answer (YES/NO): NO